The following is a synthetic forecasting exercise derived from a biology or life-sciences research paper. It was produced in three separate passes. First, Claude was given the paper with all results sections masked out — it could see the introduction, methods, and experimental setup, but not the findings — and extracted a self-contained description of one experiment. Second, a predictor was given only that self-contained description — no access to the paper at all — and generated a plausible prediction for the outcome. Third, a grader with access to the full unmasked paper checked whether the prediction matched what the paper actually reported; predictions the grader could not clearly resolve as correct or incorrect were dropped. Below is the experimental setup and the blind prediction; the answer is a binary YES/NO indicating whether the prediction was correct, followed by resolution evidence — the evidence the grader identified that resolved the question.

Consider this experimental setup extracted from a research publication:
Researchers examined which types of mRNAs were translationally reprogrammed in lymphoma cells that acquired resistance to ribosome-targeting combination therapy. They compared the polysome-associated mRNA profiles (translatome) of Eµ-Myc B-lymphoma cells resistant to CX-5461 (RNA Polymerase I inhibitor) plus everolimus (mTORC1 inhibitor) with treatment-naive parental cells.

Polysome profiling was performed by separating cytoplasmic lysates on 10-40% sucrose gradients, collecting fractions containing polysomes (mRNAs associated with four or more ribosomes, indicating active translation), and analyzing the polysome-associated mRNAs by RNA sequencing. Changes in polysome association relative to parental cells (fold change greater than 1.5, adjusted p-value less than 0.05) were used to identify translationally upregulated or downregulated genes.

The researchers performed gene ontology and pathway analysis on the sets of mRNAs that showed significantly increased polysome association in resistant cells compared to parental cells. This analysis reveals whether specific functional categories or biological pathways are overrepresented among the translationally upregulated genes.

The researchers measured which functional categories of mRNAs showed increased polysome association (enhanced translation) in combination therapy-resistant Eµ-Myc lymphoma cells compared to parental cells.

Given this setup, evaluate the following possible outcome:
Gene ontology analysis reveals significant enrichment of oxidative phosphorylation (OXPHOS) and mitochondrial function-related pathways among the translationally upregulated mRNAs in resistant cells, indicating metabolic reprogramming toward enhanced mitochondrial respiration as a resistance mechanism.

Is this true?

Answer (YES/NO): YES